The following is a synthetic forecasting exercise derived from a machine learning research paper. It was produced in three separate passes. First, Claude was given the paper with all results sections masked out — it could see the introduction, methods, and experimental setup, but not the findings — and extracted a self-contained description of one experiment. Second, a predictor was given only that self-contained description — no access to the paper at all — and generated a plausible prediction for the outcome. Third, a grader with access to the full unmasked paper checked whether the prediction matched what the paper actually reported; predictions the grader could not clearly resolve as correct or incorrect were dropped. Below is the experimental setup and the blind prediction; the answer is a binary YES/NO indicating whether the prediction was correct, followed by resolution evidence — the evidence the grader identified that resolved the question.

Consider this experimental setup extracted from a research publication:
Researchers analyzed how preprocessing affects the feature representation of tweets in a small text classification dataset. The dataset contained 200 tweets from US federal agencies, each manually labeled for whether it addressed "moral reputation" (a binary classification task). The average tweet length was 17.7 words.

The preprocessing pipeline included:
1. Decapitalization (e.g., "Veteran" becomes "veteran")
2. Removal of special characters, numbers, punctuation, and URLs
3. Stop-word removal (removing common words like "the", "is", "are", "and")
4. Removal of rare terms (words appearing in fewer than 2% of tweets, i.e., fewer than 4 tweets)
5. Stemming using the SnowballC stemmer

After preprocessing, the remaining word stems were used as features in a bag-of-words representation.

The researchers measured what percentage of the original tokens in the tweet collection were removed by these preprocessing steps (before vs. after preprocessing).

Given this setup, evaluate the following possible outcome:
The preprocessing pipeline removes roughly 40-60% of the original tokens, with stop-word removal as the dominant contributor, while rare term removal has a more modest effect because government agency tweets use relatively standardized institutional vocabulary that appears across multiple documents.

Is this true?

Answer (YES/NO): NO